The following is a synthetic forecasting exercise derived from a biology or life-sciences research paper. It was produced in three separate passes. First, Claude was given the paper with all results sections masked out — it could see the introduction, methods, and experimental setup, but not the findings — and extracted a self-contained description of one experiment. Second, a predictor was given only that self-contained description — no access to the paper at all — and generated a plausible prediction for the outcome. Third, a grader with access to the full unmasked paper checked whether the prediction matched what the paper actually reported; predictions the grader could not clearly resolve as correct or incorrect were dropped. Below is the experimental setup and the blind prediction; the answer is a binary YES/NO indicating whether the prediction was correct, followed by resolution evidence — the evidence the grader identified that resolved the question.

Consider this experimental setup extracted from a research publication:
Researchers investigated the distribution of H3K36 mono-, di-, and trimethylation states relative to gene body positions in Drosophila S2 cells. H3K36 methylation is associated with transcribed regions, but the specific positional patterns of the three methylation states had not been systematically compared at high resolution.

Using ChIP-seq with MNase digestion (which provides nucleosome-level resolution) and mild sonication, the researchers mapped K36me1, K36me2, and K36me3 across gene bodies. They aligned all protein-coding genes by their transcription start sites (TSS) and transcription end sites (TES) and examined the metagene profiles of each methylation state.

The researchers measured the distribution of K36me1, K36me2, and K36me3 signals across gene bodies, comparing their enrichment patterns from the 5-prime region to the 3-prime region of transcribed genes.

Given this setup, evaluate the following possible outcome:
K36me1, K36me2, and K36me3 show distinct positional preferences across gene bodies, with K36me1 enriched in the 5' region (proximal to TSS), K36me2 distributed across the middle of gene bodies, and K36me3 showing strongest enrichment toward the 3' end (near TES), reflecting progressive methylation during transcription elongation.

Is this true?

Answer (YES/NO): NO